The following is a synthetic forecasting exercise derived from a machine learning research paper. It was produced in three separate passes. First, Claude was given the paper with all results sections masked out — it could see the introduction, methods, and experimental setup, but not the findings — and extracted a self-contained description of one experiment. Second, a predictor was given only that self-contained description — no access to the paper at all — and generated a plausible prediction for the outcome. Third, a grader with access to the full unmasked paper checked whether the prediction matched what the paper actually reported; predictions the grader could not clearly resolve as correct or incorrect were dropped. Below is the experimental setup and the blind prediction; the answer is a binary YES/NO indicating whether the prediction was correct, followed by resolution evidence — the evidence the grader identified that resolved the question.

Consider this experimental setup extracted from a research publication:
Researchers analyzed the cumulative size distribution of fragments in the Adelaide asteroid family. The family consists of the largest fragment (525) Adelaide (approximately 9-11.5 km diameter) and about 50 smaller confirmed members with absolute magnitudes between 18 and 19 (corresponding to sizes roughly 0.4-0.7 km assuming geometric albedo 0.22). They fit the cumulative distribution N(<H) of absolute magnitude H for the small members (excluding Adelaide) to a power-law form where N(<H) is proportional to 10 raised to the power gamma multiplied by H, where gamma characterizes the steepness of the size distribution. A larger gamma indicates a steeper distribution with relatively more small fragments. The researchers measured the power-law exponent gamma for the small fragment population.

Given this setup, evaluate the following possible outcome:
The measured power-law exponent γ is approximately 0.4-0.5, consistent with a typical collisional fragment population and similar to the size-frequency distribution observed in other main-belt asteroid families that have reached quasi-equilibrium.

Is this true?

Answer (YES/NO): NO